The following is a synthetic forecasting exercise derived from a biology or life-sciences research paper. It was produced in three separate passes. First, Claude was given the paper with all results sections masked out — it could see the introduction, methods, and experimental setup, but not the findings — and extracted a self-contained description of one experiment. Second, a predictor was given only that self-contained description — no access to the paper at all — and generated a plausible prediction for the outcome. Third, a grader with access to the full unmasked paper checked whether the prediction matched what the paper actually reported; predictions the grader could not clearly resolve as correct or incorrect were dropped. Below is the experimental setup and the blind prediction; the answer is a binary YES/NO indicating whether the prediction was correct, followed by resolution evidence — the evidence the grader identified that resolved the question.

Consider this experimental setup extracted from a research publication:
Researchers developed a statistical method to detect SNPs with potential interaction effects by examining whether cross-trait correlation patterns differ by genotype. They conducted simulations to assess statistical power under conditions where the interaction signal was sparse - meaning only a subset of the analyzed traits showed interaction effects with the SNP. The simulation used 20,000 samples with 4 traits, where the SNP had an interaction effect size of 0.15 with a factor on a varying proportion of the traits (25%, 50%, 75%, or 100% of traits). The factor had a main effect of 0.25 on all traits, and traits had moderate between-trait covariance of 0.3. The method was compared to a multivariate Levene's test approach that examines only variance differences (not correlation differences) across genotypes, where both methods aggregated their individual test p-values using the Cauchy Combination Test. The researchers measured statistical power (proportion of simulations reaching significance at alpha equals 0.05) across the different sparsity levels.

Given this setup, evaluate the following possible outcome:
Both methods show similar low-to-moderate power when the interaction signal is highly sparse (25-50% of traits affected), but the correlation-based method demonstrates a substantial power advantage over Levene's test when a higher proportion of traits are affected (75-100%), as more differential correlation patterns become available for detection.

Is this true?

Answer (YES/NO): NO